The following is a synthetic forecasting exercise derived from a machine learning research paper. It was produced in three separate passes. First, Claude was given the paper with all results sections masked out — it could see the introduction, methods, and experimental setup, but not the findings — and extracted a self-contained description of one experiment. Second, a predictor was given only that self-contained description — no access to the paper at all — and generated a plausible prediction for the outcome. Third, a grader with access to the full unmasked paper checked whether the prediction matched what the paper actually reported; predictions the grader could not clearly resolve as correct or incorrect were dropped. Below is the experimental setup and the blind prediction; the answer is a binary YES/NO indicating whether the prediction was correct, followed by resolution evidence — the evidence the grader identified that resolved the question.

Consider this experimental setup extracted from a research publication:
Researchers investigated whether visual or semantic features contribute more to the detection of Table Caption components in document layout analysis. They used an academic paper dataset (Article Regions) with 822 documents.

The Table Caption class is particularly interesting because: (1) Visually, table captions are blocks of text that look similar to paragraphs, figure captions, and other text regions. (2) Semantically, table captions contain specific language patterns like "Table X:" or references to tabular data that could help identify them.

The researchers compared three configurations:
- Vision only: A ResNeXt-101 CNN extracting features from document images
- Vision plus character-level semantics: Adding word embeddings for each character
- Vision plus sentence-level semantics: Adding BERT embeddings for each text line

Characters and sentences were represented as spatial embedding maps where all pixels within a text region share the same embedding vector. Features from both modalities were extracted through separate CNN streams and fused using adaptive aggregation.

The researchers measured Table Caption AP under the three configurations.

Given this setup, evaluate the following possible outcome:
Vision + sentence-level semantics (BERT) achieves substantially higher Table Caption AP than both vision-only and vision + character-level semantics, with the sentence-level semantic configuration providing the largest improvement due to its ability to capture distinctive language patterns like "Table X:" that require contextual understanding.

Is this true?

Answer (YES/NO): YES